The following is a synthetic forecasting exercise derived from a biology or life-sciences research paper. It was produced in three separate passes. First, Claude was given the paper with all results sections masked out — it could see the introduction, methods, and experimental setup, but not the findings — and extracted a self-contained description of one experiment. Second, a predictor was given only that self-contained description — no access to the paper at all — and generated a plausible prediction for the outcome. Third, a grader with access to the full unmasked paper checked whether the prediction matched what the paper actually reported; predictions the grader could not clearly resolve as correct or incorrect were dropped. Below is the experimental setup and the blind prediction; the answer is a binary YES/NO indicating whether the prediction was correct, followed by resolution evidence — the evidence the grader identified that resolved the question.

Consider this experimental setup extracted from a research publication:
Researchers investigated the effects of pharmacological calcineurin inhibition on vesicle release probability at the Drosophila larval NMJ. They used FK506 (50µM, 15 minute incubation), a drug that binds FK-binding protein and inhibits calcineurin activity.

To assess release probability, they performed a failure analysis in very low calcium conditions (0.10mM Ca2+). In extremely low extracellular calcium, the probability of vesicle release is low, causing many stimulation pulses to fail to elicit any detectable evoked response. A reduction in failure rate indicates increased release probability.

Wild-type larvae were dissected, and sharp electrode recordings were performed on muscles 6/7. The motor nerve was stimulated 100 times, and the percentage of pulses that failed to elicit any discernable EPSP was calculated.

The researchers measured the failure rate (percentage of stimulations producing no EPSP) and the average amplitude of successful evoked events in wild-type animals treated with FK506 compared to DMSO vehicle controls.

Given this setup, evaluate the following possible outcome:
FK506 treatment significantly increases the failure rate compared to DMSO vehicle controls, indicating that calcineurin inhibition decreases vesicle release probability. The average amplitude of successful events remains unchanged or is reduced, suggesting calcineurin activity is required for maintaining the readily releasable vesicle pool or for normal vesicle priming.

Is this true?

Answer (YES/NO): NO